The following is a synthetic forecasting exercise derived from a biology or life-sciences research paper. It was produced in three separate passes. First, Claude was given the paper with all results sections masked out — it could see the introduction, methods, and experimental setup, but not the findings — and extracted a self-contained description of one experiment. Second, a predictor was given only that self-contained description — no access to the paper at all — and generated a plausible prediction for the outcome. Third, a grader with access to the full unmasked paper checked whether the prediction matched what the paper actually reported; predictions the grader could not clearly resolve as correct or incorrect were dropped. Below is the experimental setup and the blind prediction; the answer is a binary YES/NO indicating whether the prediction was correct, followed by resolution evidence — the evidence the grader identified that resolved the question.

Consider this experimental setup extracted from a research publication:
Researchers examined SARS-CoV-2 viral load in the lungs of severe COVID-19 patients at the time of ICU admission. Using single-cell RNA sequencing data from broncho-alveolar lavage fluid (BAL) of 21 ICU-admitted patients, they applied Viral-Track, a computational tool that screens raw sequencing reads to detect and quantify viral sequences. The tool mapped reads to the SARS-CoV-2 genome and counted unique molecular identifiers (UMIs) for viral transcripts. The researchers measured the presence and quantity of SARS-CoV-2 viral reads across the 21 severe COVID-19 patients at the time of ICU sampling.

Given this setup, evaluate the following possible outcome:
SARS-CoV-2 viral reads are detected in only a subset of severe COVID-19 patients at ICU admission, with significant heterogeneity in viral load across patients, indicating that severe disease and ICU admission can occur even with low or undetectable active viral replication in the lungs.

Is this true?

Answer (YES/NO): YES